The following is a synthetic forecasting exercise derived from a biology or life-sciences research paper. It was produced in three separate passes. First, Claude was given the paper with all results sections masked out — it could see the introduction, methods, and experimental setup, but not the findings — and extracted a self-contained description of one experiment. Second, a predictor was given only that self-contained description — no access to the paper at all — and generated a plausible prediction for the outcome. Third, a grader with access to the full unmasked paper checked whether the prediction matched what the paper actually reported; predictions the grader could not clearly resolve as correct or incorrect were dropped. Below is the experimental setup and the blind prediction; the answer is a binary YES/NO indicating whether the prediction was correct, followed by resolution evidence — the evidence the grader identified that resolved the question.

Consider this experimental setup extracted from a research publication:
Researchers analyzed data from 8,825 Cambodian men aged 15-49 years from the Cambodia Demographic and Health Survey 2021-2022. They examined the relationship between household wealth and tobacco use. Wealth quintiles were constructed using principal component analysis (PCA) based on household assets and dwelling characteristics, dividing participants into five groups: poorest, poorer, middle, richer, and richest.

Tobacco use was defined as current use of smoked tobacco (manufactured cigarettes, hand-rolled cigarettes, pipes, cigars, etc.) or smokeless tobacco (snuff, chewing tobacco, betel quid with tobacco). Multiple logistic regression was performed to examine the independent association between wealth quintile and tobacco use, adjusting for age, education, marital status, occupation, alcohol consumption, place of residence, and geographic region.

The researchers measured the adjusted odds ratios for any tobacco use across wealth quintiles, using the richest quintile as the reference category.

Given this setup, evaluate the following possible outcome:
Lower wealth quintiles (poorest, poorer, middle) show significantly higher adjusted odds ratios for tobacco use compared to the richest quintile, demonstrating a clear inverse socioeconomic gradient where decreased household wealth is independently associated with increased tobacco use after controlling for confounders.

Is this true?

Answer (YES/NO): YES